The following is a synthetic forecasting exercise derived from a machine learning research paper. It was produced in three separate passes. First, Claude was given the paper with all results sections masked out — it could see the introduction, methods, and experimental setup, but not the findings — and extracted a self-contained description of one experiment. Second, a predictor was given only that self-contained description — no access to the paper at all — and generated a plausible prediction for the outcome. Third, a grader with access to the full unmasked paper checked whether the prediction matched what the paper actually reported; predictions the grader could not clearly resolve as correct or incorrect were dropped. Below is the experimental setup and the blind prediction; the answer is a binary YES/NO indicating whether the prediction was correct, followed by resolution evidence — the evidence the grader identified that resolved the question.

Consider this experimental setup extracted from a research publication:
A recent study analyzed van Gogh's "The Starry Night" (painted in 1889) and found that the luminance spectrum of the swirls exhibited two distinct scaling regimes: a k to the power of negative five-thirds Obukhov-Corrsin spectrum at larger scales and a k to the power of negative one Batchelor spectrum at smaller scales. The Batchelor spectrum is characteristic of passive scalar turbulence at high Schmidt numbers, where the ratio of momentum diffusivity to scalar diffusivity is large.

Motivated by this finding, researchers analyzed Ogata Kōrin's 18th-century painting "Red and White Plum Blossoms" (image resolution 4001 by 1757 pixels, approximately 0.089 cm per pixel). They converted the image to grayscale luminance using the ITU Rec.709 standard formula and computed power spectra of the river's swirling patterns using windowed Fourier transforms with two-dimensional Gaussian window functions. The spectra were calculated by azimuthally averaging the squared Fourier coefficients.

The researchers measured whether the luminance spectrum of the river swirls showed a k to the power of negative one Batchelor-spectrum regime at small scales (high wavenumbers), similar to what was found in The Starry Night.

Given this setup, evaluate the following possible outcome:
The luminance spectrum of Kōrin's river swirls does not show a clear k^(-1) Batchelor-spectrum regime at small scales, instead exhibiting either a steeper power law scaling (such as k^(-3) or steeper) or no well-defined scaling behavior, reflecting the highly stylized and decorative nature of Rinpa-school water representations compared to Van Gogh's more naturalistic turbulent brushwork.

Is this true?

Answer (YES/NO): YES